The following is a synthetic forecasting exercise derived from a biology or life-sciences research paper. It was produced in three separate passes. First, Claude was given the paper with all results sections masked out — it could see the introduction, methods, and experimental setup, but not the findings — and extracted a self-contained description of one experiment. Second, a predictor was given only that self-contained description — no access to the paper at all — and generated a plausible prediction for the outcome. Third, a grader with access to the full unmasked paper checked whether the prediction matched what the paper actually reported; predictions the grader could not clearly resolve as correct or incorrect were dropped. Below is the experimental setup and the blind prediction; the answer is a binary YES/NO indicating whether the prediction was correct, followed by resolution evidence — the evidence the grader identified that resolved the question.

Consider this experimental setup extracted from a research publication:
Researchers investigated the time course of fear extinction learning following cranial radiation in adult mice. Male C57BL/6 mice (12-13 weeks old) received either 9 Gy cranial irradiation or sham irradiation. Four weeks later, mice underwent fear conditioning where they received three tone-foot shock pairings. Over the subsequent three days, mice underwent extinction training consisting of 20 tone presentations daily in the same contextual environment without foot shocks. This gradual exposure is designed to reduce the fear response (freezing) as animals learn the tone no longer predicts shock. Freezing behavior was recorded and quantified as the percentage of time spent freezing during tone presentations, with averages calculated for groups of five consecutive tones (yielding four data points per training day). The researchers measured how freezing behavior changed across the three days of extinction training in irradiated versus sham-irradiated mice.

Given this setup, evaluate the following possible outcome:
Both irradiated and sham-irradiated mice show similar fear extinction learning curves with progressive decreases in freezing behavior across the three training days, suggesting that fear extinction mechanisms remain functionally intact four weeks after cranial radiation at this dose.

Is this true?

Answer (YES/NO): NO